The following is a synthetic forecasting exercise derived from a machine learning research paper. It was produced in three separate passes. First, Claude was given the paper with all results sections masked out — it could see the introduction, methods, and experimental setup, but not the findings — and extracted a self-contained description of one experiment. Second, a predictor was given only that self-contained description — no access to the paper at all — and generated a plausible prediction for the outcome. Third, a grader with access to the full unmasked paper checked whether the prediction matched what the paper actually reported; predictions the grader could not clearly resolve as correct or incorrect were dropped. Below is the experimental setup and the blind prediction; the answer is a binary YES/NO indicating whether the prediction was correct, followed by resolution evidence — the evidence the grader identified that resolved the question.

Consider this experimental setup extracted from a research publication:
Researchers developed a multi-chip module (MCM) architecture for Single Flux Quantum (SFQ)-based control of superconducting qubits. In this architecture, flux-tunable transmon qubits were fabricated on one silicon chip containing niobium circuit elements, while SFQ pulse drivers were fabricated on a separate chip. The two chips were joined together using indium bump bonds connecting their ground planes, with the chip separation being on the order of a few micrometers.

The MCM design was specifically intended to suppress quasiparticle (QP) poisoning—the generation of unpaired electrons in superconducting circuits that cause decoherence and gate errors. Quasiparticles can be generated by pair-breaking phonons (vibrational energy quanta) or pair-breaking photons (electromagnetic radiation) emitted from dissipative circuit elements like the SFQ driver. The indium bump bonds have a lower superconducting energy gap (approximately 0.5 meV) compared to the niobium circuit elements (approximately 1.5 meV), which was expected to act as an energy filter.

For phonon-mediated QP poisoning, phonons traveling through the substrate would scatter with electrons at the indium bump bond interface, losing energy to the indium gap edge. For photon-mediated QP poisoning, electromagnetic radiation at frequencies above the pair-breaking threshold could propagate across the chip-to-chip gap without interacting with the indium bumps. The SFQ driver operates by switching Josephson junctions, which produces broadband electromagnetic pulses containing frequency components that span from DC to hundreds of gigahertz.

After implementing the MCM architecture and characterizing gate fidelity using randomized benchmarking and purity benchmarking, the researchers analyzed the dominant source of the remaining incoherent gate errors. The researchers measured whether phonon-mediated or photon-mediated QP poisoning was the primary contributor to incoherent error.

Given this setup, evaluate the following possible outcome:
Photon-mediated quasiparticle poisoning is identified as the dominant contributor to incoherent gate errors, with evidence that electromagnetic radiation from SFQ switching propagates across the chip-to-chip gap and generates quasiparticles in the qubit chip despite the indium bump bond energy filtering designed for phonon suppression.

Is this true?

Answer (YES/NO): YES